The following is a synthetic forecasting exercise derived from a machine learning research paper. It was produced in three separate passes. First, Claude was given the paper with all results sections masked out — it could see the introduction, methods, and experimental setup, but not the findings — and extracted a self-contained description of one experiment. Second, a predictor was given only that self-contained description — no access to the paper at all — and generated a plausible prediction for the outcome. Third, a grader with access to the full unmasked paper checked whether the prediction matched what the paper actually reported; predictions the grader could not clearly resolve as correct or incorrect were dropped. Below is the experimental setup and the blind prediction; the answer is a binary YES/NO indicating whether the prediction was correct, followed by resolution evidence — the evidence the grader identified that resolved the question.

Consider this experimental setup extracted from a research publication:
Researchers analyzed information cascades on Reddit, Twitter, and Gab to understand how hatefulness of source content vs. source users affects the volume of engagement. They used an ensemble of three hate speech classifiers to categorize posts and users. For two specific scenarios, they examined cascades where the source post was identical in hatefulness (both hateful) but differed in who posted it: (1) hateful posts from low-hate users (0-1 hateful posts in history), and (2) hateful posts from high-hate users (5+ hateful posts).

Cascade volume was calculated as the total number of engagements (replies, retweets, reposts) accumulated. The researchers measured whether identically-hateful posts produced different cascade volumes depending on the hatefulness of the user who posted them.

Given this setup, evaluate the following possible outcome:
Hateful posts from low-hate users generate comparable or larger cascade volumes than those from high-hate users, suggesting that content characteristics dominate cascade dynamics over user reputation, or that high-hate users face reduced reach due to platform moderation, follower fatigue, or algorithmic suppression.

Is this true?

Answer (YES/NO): NO